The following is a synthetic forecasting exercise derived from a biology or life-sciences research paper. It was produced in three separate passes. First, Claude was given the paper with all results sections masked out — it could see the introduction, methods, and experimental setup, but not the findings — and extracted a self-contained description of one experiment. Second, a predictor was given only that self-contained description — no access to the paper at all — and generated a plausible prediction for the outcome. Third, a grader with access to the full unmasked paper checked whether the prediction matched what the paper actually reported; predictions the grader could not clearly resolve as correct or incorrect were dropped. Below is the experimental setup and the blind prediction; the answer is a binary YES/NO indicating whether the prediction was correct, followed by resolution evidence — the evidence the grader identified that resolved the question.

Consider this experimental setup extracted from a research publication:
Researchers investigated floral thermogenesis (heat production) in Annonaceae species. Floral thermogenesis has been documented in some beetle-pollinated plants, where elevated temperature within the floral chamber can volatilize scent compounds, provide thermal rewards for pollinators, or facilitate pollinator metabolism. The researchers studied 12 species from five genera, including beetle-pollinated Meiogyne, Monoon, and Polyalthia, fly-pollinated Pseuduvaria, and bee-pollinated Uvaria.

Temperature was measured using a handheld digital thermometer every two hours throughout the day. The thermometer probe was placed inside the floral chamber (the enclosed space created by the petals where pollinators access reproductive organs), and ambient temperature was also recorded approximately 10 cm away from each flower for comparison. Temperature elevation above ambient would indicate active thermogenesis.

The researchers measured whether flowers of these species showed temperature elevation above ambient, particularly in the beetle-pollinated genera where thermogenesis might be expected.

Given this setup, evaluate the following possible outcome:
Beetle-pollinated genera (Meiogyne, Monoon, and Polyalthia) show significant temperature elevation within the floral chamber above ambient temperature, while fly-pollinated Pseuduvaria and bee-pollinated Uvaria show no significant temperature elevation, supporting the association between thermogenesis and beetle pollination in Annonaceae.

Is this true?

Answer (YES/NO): NO